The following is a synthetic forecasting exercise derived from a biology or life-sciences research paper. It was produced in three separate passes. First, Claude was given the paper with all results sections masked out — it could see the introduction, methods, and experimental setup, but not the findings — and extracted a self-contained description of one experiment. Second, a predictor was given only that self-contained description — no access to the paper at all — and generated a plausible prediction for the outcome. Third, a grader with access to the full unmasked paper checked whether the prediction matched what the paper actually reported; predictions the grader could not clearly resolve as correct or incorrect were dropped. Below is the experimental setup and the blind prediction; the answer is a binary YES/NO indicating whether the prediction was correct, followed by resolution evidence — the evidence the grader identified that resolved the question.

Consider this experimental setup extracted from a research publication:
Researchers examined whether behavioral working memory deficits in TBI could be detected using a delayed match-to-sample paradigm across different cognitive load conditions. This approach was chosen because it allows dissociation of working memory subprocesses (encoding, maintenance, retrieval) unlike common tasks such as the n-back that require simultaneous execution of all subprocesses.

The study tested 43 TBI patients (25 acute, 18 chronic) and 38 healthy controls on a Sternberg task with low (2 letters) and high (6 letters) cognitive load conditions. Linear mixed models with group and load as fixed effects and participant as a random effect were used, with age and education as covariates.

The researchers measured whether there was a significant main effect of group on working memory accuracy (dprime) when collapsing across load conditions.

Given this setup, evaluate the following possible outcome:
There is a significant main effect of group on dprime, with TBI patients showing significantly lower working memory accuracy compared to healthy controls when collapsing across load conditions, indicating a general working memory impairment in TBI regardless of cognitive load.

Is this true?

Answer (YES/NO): YES